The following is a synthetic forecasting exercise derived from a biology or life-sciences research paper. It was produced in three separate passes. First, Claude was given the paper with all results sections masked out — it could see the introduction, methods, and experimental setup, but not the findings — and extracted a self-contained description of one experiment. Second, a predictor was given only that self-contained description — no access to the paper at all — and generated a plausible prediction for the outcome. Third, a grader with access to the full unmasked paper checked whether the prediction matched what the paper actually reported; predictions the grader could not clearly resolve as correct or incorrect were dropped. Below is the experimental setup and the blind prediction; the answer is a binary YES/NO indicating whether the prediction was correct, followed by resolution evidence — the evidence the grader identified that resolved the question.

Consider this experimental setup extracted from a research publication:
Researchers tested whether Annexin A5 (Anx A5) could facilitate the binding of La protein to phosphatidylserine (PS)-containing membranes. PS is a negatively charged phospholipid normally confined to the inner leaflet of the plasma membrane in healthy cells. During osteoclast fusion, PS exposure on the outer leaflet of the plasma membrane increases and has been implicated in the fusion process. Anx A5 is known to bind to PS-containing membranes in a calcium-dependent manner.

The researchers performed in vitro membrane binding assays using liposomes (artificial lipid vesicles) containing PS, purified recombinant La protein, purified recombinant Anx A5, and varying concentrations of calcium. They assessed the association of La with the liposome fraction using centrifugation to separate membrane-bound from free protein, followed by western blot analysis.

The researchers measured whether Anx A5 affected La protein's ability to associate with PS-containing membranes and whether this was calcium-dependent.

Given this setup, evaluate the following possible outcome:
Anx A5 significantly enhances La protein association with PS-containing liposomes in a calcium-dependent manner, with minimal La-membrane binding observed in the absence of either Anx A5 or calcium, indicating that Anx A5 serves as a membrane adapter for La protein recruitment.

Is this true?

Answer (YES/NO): YES